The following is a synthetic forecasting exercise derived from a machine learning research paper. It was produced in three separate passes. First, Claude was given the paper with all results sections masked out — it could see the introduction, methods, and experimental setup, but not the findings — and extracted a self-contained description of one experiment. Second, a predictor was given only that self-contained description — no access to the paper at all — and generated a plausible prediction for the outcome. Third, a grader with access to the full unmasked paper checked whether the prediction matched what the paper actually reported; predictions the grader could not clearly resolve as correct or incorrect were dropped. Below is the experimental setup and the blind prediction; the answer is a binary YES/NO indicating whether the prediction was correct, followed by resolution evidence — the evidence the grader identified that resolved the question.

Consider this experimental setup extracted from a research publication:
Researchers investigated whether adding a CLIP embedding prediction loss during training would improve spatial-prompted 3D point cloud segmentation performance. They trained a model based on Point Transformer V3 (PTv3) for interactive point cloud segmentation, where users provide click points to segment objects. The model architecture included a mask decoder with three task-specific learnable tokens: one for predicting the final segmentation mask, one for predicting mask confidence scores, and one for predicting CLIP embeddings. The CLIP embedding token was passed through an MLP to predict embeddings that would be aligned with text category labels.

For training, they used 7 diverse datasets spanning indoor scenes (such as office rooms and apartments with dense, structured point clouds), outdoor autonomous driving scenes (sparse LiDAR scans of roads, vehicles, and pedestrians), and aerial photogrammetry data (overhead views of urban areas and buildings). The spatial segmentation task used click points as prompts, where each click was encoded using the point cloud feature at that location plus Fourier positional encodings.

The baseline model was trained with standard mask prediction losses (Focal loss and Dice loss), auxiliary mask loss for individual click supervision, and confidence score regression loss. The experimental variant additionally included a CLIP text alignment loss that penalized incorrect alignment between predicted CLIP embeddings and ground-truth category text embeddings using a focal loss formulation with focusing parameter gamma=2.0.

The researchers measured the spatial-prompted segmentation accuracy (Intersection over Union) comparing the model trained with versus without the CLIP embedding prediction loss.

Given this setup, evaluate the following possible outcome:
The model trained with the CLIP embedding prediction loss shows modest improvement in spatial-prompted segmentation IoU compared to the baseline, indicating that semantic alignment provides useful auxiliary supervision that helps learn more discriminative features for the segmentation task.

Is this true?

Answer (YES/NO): NO